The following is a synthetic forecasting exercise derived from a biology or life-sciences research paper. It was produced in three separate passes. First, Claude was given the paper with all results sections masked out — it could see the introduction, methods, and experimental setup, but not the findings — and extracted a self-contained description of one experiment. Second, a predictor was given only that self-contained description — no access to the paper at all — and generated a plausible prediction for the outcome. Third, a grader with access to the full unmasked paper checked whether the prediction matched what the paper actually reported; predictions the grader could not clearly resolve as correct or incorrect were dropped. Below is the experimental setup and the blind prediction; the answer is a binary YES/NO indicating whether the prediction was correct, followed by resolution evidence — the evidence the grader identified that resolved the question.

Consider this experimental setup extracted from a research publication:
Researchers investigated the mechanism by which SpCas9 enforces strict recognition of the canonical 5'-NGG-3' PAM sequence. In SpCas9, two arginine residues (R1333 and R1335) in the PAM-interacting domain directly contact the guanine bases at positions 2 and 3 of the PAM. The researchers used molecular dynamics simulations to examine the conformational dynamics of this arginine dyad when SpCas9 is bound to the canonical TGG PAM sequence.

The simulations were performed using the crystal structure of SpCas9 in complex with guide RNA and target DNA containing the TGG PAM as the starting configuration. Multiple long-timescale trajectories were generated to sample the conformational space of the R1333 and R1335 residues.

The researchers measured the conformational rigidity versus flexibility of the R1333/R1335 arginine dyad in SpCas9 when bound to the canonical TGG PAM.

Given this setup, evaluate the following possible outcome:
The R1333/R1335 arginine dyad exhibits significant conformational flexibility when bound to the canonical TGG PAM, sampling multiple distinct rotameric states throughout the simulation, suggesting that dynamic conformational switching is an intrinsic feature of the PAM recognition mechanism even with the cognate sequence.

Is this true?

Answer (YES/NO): NO